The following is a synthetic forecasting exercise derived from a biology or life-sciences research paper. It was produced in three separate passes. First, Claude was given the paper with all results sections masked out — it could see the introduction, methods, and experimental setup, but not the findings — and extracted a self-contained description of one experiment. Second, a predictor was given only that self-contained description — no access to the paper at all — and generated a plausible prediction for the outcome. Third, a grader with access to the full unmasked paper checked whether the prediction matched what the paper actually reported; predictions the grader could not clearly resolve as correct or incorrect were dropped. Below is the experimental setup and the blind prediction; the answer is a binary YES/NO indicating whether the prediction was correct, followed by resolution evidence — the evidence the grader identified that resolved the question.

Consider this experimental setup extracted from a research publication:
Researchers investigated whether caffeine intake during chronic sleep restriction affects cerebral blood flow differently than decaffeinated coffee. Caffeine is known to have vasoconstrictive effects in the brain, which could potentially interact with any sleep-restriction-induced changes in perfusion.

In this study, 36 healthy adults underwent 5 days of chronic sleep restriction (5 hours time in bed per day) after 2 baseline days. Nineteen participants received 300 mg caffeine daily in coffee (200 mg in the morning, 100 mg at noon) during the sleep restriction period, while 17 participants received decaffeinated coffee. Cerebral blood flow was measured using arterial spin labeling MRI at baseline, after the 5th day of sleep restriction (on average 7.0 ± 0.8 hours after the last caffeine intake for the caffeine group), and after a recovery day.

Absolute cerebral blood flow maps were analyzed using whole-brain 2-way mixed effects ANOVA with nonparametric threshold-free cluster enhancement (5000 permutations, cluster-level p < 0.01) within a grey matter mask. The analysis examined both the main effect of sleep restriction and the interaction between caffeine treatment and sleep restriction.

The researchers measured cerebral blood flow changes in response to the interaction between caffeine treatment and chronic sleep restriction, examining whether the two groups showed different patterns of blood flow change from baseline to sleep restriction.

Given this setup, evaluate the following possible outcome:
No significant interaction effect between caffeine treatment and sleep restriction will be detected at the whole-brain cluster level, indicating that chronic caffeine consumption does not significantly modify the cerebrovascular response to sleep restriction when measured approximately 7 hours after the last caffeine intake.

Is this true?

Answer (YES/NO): YES